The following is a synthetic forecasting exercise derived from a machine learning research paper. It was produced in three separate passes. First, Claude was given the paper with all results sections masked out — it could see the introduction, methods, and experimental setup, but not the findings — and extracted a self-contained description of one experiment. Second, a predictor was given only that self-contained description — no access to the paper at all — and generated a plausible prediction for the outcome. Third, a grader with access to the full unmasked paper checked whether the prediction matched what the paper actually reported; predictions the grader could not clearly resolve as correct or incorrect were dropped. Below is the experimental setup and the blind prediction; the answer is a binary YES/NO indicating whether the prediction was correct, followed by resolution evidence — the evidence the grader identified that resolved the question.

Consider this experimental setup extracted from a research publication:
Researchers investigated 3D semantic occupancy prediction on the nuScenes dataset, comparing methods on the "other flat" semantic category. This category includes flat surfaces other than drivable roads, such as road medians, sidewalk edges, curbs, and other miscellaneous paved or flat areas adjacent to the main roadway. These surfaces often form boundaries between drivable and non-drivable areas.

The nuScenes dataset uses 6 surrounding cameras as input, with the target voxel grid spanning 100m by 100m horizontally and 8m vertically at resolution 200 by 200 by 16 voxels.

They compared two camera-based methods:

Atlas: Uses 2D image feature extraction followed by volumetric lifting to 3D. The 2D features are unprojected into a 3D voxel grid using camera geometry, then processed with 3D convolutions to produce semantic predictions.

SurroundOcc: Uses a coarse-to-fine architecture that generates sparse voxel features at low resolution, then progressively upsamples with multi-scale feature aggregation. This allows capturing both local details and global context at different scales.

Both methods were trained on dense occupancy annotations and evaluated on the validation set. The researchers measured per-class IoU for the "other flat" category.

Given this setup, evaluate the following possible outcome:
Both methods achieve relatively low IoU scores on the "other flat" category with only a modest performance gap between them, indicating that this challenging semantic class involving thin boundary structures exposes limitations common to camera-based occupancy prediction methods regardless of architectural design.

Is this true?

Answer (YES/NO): NO